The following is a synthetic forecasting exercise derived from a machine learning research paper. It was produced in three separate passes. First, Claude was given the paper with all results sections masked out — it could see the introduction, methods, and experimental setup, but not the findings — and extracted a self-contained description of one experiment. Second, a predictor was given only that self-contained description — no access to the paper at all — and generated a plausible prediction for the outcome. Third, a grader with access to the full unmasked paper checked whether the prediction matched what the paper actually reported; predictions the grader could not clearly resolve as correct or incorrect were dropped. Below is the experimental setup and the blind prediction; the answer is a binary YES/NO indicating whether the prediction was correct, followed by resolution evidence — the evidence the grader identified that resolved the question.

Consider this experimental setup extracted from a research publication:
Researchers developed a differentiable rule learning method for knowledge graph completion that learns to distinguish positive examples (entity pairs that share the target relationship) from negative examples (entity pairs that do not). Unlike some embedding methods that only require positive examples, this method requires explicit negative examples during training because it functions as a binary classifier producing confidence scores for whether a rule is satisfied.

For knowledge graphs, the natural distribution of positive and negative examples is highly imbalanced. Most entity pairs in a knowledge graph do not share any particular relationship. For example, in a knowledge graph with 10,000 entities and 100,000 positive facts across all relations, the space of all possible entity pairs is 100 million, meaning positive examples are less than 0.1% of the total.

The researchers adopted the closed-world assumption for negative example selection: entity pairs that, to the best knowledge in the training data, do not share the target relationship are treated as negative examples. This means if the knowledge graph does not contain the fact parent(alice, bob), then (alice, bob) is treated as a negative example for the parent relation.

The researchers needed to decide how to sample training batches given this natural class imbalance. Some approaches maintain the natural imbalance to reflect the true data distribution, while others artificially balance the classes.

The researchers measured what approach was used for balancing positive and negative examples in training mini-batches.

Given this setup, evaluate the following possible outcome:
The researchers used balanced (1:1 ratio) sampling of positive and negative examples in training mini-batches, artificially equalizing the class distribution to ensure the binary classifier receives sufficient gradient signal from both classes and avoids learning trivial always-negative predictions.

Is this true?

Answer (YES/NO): YES